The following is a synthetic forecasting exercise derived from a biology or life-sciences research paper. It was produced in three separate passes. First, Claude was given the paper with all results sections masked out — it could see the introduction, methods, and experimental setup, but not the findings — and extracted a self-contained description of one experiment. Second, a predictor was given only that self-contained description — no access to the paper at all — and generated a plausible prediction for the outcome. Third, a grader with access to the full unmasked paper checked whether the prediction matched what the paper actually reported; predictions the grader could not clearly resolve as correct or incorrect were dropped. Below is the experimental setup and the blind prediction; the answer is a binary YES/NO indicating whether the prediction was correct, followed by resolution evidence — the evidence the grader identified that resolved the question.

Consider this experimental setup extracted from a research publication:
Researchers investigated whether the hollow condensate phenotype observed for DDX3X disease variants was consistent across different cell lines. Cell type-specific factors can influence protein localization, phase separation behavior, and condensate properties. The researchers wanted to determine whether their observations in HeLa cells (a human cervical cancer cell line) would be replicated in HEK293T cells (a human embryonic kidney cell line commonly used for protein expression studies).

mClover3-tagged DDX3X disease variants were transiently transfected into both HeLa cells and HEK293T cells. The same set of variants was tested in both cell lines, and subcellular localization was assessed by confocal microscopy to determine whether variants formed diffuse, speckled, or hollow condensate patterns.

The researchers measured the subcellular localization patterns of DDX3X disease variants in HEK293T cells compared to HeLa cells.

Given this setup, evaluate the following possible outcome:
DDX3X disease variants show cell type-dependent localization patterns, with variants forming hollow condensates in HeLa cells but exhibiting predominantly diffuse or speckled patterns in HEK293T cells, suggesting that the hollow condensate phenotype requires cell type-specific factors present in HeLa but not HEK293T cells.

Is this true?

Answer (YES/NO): NO